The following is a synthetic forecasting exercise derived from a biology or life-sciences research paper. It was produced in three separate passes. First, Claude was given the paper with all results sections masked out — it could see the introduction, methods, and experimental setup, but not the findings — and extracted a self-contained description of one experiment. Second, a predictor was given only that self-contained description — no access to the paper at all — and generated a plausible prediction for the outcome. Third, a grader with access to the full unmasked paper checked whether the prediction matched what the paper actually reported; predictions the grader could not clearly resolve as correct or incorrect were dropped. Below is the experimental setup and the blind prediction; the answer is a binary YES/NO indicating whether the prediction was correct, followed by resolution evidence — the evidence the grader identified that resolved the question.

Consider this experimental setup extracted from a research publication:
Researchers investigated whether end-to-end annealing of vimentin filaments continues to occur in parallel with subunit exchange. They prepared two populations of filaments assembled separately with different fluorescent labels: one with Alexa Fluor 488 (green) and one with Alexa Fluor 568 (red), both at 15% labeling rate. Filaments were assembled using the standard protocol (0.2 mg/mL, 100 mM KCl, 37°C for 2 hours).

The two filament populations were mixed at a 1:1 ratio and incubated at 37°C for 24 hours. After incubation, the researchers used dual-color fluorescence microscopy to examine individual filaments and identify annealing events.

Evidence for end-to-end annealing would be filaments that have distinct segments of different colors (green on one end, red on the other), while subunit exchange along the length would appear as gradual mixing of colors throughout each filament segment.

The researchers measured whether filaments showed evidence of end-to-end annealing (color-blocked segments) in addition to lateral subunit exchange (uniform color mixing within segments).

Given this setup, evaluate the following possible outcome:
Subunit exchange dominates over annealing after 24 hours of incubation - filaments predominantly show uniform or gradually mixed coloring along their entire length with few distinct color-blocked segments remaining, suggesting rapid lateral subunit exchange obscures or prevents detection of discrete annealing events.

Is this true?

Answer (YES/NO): NO